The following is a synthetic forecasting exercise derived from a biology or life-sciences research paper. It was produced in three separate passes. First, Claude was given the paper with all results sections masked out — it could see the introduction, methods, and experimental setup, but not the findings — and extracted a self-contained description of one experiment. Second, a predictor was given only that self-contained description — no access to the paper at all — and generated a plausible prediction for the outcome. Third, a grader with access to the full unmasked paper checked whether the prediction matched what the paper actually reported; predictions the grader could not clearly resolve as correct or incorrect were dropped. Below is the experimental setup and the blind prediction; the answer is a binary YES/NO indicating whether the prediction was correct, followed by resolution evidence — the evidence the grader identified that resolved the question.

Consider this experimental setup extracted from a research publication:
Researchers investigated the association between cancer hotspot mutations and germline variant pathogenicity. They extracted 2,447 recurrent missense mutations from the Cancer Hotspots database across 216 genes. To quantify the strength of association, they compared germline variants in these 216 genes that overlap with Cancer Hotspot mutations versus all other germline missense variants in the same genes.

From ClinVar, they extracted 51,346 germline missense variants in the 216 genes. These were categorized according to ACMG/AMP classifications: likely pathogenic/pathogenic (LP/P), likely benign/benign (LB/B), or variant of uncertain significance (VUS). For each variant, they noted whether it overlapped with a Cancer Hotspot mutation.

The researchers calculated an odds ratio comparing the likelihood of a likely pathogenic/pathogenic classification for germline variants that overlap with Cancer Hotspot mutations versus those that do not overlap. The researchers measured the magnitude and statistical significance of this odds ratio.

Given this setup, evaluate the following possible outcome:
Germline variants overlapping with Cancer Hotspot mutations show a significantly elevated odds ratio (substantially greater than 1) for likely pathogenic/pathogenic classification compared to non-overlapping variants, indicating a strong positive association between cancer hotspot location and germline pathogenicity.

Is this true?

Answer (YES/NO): YES